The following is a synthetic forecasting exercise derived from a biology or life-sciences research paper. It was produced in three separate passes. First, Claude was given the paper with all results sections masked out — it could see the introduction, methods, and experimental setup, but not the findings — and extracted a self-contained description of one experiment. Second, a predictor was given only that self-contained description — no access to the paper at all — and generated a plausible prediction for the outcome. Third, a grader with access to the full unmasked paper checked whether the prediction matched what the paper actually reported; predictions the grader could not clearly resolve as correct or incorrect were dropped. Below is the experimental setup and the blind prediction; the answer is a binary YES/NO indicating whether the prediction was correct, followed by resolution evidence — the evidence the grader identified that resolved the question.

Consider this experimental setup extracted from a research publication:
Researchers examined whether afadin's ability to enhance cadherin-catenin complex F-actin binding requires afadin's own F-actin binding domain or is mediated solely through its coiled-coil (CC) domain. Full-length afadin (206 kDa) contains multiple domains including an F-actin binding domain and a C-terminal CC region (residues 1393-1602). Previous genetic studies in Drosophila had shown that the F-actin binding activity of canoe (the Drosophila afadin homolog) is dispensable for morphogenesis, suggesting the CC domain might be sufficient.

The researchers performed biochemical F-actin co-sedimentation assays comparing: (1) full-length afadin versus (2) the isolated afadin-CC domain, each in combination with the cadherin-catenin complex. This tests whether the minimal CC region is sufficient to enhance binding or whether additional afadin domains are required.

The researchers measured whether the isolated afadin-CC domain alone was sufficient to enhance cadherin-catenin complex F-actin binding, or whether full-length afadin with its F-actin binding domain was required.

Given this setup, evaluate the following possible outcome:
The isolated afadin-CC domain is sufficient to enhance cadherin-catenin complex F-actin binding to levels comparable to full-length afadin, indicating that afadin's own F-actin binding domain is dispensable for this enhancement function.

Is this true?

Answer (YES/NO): YES